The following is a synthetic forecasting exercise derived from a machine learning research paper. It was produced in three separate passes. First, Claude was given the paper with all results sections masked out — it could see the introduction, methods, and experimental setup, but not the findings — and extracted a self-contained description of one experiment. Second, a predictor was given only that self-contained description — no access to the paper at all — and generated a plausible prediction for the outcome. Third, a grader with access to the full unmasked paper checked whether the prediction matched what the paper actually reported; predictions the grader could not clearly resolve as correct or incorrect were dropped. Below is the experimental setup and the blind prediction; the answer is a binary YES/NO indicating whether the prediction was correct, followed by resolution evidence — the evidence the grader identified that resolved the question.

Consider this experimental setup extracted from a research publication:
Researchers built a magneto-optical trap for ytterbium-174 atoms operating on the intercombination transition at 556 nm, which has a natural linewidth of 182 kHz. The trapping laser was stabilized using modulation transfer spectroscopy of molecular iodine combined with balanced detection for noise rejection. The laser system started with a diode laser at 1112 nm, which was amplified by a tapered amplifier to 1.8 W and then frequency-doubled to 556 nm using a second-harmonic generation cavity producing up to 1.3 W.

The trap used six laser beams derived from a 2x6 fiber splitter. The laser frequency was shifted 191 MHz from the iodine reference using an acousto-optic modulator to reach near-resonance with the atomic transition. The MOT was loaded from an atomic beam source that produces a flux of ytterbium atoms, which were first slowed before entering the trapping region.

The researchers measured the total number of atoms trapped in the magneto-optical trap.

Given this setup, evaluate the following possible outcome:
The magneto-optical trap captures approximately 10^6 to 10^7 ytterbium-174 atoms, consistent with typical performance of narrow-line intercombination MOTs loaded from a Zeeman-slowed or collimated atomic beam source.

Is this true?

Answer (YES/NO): NO